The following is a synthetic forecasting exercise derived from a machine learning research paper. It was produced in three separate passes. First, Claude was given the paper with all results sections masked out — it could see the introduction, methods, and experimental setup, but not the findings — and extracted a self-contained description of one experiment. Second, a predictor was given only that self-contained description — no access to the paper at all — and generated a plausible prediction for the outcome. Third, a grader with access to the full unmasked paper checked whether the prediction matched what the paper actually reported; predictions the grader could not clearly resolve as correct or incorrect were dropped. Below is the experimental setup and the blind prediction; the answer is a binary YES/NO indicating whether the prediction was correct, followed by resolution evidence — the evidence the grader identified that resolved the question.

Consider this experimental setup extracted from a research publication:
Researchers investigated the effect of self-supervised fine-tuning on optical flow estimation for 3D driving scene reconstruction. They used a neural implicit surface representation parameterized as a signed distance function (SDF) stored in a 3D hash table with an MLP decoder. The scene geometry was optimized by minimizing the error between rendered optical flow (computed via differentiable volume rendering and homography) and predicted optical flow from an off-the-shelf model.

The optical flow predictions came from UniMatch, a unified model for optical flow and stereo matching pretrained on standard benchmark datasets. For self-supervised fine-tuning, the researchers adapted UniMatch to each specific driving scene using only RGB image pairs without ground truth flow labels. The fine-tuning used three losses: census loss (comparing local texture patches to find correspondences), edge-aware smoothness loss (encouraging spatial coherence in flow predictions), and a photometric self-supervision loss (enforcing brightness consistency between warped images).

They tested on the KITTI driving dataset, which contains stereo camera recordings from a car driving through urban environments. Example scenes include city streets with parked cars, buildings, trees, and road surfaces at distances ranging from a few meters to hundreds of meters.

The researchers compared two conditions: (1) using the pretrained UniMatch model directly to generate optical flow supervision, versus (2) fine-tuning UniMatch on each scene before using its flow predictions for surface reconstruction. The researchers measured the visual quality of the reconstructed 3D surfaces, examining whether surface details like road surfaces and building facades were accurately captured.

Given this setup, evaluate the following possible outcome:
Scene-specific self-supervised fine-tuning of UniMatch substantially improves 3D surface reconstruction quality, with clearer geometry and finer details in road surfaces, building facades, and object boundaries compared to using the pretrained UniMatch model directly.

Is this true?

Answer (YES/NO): NO